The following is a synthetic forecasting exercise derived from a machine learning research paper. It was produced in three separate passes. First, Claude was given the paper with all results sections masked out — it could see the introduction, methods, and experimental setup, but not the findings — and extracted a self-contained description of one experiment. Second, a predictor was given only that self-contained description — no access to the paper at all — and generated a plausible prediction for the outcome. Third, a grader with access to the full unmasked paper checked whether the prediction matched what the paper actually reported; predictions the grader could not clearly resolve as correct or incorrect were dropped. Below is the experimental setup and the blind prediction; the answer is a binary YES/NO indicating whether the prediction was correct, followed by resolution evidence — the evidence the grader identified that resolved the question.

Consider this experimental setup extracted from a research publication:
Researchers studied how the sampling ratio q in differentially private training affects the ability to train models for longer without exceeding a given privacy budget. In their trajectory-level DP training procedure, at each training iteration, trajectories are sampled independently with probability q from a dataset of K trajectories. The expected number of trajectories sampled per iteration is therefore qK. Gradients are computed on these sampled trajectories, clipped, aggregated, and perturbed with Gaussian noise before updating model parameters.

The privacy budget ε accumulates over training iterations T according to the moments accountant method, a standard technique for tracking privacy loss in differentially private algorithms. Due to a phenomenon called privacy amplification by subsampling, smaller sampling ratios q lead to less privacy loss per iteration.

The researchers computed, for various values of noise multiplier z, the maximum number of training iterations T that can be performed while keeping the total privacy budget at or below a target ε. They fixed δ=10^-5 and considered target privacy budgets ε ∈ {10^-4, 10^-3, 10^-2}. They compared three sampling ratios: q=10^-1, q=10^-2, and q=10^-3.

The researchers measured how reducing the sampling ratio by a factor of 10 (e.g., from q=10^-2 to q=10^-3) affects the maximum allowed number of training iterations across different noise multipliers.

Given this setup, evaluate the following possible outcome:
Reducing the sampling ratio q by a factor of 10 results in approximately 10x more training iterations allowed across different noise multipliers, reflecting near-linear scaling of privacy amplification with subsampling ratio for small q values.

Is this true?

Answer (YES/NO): YES